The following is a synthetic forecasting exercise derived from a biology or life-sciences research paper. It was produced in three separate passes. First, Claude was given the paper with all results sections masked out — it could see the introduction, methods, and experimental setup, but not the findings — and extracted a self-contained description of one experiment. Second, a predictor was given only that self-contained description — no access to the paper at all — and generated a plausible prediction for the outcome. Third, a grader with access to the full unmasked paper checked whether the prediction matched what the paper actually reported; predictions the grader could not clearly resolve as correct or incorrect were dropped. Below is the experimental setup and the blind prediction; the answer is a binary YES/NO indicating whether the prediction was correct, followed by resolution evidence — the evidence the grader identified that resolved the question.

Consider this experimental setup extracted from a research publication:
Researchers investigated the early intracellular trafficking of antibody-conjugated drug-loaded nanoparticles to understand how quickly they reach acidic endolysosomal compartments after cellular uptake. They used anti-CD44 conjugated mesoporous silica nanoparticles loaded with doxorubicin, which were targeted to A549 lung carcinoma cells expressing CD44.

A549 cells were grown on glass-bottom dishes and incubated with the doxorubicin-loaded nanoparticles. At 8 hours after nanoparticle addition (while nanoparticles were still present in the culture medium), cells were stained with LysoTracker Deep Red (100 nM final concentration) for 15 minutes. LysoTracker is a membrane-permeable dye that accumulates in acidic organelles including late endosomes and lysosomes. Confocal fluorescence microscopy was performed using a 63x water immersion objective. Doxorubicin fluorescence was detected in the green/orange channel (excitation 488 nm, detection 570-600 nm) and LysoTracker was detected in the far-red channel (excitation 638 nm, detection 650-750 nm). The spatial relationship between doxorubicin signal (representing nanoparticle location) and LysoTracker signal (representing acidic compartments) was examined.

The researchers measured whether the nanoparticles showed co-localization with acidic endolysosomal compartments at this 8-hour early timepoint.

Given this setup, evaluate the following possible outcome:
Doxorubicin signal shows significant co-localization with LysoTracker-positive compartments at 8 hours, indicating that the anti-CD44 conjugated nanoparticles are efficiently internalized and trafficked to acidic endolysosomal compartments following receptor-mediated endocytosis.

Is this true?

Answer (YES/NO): YES